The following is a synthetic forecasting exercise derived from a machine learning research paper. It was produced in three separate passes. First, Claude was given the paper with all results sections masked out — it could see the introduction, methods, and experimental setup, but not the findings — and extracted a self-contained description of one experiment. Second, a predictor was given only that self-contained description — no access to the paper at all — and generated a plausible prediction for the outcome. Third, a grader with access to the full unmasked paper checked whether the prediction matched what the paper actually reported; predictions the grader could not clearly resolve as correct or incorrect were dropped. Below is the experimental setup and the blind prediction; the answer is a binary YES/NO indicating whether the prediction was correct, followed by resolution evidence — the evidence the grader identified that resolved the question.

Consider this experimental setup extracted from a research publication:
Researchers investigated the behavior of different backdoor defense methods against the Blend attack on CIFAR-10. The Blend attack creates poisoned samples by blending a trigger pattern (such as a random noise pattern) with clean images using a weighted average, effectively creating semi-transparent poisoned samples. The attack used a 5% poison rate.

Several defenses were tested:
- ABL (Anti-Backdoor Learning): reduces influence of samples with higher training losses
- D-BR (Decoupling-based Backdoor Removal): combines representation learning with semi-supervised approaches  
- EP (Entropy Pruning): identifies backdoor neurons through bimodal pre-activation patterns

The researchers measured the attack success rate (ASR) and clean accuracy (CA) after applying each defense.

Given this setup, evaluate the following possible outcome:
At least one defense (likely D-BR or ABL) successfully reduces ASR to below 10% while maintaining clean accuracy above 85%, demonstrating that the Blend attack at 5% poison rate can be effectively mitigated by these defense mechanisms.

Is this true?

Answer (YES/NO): YES